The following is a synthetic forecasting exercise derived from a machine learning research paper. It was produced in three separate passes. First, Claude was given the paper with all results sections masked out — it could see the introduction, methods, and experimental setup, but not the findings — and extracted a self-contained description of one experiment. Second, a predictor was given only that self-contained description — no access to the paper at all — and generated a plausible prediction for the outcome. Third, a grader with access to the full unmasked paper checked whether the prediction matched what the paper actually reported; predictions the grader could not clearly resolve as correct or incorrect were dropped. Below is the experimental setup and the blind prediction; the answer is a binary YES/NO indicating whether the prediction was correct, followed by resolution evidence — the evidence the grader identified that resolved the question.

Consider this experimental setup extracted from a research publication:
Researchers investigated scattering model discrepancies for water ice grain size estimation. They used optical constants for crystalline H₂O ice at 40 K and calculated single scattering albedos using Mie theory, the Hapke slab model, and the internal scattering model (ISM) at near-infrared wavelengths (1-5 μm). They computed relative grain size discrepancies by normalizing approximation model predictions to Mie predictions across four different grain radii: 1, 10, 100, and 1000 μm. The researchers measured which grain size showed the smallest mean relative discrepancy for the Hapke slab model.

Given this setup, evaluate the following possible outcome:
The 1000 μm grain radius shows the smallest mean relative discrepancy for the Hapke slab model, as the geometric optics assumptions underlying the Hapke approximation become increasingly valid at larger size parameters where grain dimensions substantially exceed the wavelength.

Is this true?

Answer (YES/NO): NO